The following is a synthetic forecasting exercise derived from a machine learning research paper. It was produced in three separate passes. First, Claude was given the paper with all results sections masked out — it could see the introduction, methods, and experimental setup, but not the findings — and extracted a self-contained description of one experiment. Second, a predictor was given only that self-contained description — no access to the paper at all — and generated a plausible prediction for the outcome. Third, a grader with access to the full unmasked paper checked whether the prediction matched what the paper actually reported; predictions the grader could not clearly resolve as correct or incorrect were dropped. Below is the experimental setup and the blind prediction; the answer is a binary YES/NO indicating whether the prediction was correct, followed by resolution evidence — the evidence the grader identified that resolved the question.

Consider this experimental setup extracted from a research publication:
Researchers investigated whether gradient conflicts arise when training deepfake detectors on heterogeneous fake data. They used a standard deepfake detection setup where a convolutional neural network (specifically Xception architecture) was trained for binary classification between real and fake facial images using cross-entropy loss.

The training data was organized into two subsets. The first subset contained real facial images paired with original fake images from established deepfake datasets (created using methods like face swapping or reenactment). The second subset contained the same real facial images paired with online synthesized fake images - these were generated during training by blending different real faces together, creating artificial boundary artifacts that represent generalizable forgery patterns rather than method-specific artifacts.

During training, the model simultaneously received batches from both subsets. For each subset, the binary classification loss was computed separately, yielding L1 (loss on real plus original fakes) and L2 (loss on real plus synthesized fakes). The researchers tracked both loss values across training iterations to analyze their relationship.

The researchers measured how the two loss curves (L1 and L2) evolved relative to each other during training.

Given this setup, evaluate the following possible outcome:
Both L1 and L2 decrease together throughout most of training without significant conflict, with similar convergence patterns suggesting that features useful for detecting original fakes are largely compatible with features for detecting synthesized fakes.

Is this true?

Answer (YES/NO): NO